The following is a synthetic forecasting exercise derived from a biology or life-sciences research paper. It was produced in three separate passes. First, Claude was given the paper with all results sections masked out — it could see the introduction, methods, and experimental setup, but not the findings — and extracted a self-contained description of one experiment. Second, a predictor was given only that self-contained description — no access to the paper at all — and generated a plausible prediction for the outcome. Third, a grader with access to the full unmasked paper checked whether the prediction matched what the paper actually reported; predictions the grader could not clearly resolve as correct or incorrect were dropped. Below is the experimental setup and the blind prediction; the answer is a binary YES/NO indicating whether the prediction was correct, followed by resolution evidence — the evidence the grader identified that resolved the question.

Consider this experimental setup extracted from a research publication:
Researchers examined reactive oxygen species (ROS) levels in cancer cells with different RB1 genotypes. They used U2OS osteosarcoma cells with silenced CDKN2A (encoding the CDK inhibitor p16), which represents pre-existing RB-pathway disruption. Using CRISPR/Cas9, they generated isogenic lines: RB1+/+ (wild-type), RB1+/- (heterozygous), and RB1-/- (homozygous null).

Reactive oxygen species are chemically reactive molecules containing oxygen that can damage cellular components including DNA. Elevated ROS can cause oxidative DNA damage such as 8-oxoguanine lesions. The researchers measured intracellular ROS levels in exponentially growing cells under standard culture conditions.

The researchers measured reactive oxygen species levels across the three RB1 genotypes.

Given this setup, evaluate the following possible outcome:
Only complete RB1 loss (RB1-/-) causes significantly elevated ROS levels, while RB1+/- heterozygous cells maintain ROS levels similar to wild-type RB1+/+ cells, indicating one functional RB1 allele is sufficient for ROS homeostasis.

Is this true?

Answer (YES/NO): NO